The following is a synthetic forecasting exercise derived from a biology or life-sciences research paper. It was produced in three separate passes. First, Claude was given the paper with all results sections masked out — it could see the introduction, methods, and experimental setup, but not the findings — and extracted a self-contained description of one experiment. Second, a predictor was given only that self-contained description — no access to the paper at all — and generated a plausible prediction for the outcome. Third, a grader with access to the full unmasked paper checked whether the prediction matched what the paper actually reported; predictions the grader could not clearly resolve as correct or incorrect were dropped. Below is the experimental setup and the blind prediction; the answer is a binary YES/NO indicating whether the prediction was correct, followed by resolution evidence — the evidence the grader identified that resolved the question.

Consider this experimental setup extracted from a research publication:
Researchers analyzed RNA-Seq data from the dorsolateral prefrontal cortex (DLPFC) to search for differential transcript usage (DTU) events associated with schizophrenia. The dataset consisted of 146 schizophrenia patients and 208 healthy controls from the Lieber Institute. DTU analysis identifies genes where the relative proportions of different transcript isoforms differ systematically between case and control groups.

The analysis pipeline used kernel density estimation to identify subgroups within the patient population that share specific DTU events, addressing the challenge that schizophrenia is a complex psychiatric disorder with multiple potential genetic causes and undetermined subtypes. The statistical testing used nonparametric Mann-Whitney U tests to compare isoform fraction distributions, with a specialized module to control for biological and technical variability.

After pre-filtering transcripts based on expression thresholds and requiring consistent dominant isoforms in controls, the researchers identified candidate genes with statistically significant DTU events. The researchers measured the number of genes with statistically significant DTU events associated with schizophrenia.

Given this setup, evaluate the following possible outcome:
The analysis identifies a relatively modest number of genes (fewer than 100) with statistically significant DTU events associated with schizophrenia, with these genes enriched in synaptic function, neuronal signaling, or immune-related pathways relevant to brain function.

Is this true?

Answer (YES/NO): NO